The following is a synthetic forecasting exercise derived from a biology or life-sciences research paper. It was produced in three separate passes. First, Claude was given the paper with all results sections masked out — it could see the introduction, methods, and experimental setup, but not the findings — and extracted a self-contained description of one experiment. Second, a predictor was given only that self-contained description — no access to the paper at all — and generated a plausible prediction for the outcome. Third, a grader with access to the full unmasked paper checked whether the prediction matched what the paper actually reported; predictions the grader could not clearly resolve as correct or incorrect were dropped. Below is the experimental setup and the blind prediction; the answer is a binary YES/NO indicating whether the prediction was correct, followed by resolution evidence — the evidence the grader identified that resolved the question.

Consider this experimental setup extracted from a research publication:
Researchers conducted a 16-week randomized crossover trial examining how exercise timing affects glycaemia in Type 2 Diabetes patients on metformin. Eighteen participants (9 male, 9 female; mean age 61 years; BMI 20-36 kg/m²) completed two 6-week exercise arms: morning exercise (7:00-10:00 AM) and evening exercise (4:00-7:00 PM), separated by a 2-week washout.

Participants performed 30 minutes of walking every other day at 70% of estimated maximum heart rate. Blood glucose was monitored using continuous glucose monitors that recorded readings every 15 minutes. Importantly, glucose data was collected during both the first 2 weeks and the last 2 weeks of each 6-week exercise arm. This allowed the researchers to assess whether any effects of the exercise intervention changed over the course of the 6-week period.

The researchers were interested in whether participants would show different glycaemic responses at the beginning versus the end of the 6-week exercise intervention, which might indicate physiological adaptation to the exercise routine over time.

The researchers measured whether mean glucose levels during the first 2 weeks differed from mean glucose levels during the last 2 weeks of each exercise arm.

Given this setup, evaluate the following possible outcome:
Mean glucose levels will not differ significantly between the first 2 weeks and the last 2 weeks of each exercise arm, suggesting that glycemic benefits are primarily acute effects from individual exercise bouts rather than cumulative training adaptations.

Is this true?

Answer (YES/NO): YES